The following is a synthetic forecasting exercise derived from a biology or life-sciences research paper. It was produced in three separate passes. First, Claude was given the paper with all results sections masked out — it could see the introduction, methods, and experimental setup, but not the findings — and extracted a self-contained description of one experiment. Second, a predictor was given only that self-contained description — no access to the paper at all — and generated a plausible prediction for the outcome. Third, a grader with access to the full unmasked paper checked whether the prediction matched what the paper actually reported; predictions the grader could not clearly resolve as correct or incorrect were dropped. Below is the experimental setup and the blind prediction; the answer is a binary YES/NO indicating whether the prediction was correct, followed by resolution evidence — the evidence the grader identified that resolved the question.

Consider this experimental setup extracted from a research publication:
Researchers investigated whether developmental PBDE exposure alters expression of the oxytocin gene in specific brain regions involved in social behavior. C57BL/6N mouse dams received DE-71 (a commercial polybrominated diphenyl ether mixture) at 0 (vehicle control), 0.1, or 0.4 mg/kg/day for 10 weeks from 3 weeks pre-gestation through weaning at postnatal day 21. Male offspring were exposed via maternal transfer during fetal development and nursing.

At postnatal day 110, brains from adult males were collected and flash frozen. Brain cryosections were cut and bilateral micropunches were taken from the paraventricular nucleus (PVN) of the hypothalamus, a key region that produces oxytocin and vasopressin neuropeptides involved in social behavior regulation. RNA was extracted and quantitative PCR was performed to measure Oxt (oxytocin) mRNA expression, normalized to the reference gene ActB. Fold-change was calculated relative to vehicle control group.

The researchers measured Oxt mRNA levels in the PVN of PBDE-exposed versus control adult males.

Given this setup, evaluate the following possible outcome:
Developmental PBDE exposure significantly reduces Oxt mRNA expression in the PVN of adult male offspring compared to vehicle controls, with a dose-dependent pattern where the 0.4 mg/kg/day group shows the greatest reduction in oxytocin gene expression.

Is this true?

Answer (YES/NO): NO